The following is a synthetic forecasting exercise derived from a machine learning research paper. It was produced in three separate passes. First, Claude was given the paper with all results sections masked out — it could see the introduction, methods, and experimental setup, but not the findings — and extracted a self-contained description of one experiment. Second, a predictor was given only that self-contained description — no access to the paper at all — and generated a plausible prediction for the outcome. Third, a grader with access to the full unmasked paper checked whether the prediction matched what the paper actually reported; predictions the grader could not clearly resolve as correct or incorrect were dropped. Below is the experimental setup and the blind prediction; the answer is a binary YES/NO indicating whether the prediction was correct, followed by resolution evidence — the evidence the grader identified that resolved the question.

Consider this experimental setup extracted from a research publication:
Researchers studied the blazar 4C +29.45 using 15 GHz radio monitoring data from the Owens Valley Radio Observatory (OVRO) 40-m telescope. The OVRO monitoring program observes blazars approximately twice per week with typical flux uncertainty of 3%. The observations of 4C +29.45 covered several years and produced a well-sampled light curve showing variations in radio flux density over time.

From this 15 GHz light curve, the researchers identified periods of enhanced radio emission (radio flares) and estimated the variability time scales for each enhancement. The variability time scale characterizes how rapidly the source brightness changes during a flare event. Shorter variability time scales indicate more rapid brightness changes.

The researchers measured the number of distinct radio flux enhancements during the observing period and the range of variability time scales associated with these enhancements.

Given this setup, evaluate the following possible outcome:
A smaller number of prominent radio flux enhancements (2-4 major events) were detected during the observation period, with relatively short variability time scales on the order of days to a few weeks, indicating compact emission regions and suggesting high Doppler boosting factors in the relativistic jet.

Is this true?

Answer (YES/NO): NO